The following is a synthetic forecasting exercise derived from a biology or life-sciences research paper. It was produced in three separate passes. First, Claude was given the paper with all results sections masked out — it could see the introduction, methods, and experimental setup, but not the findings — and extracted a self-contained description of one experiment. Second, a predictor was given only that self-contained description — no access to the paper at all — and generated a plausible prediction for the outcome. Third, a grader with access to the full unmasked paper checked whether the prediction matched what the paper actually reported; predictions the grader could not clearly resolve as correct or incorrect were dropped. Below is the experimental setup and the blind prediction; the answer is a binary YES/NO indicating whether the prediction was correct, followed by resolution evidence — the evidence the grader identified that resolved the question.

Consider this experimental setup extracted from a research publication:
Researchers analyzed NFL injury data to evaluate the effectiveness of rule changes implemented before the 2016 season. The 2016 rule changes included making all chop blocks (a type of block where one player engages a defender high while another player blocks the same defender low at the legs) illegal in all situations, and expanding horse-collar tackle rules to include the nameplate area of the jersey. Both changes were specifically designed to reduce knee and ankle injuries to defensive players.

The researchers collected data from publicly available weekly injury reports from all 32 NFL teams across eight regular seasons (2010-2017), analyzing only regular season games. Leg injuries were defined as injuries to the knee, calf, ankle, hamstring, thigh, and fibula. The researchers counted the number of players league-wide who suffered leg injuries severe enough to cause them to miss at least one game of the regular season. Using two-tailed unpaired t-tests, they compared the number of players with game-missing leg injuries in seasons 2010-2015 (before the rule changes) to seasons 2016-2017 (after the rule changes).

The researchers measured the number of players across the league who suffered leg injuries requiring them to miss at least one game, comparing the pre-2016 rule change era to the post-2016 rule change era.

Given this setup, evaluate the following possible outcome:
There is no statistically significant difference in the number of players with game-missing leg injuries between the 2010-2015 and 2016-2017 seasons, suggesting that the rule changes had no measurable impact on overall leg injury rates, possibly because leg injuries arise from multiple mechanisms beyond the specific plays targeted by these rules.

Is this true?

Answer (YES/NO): YES